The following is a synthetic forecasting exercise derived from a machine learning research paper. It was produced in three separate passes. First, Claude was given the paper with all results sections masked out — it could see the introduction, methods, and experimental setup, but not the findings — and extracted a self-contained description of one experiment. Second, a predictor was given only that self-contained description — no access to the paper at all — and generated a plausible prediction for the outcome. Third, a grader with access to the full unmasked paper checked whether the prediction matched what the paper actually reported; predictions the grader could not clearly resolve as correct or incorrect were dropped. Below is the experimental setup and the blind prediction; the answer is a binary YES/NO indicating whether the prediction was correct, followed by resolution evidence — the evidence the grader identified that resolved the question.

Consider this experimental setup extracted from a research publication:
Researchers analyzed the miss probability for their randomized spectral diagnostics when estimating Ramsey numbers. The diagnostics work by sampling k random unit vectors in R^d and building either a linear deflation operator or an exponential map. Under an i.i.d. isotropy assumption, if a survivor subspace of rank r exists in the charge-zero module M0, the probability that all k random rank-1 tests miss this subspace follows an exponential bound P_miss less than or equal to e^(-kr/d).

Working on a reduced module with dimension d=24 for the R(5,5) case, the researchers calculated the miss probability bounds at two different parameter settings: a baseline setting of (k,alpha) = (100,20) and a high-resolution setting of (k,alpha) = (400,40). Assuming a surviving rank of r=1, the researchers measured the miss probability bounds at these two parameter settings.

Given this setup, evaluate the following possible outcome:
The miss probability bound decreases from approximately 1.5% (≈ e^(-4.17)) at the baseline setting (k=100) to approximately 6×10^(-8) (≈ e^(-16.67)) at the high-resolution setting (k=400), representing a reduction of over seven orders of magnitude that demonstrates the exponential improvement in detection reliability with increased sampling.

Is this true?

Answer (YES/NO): NO